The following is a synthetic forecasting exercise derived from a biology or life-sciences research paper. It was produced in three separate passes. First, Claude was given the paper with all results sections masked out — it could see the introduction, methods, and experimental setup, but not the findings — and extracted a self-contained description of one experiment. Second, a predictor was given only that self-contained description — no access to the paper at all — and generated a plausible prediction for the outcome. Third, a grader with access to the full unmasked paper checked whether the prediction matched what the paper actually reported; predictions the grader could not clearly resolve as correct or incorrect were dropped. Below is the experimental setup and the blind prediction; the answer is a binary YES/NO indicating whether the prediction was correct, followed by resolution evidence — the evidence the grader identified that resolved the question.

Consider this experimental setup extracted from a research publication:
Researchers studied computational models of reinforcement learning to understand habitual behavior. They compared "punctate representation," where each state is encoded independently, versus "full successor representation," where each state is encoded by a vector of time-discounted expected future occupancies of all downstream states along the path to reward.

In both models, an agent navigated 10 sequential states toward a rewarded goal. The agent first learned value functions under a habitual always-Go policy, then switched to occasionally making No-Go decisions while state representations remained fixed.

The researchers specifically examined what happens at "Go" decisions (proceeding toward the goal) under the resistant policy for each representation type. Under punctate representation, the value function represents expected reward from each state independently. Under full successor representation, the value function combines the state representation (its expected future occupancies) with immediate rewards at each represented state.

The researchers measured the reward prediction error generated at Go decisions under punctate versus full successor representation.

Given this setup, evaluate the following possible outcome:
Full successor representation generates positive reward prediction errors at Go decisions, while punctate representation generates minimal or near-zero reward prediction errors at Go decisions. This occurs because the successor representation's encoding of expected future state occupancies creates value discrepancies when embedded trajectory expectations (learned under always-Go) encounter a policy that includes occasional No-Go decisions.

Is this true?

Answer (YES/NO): NO